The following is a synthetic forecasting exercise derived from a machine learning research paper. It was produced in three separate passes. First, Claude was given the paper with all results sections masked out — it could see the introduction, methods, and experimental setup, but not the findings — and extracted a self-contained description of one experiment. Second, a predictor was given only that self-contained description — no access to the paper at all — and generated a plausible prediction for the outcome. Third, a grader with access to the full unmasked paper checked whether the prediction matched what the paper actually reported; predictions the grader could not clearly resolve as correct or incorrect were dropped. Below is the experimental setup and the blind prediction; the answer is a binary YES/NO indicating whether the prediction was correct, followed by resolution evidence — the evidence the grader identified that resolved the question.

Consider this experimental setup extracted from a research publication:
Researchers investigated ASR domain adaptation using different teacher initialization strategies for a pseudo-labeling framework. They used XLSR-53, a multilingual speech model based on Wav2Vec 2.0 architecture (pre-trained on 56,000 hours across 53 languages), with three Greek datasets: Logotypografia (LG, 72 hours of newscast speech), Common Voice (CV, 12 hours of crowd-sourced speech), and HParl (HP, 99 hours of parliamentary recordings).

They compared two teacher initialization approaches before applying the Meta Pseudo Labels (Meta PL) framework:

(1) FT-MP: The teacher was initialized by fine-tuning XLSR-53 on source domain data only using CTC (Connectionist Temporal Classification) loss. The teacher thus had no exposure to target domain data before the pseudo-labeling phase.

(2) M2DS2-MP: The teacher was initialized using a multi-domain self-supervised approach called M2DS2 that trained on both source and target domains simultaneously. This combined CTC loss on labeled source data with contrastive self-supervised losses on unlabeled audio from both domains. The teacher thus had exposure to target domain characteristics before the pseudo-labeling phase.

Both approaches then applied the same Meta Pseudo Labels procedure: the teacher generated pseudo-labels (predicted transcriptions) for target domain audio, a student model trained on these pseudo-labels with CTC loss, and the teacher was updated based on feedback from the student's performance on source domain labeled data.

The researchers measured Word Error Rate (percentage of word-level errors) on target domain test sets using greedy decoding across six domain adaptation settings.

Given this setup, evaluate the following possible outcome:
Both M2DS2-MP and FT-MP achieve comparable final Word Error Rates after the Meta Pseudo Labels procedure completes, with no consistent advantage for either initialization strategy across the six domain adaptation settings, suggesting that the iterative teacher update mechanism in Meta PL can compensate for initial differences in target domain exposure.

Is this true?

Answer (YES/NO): NO